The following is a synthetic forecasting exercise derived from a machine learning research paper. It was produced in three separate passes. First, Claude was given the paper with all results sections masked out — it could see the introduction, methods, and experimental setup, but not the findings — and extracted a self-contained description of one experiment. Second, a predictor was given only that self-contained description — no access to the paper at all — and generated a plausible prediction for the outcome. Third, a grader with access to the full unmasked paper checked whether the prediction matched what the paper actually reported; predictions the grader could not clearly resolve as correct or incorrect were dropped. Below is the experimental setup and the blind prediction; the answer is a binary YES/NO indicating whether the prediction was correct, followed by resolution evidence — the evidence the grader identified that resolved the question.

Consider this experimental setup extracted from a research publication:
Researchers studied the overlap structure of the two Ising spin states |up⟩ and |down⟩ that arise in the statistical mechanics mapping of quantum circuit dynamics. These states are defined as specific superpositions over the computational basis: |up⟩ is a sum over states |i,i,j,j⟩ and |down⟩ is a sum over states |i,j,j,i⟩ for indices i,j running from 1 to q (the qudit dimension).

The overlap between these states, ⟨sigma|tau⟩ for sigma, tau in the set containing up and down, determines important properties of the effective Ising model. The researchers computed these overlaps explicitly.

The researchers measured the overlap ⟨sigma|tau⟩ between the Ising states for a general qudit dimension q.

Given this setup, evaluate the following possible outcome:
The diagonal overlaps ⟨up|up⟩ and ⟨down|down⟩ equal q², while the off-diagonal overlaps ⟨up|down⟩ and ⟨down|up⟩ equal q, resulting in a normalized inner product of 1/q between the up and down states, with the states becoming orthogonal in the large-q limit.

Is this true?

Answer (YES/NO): YES